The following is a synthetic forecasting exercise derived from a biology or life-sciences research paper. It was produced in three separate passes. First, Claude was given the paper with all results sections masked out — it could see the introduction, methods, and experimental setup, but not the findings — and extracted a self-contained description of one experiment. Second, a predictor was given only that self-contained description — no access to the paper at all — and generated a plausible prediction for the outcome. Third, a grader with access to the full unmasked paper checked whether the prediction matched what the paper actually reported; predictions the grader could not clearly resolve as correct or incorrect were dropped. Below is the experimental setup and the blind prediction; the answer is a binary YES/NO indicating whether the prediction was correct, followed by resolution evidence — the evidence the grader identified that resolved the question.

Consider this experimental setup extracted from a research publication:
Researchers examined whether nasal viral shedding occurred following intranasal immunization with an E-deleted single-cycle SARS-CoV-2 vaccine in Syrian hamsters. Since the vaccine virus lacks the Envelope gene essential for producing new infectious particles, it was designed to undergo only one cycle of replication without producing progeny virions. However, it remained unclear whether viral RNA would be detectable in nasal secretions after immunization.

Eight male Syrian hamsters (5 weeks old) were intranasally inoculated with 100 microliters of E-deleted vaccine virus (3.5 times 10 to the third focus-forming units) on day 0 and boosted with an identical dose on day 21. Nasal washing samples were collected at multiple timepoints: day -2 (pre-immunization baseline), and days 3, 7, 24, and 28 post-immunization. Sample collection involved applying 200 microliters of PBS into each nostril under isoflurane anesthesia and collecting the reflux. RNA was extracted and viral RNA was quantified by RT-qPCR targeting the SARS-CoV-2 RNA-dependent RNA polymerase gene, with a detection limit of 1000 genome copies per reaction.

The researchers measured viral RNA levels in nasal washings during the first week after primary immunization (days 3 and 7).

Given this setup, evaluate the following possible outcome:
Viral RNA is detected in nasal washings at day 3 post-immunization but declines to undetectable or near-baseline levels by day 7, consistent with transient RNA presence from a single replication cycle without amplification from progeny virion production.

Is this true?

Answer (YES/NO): YES